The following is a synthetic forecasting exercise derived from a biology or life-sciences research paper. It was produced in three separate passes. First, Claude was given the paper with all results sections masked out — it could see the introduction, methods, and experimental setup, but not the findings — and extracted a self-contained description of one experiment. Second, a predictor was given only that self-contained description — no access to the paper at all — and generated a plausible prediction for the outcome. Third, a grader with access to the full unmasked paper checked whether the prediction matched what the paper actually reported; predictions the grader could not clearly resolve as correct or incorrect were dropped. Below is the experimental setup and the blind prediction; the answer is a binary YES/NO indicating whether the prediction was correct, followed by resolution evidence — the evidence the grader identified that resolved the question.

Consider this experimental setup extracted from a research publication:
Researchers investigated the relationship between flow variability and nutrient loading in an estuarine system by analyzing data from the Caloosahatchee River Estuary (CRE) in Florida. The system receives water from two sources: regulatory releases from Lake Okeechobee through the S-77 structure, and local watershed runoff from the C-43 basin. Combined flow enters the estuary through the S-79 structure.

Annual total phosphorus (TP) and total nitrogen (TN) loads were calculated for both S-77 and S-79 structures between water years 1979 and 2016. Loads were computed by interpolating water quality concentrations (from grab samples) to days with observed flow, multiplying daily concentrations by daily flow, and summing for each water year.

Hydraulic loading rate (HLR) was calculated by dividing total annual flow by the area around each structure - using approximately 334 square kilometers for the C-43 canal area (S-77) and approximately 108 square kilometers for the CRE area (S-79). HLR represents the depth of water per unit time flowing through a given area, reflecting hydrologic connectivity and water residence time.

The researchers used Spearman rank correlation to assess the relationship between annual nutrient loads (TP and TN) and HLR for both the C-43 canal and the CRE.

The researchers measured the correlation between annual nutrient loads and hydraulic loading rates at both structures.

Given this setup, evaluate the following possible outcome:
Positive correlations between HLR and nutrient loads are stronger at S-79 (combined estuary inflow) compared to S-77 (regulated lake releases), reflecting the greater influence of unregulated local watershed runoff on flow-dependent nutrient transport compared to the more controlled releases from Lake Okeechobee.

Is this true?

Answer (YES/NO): NO